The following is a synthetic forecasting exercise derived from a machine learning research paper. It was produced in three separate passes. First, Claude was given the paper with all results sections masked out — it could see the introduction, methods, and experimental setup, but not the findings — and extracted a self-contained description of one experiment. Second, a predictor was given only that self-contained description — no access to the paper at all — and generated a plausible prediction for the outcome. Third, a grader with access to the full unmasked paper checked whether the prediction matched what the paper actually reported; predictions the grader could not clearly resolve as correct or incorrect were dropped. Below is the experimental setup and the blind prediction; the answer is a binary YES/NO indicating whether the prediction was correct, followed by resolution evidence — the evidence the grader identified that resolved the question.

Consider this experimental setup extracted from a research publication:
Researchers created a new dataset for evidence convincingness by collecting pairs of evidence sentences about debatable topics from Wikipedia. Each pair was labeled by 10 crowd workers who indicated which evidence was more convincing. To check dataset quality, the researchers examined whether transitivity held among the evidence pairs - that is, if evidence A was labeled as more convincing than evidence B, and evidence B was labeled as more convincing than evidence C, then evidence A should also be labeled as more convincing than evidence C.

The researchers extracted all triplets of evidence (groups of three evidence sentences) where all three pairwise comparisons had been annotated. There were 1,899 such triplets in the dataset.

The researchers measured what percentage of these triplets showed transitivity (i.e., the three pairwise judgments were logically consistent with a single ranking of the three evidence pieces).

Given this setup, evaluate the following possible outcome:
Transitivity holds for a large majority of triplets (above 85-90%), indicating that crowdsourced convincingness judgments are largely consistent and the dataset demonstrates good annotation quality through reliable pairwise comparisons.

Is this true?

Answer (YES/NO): YES